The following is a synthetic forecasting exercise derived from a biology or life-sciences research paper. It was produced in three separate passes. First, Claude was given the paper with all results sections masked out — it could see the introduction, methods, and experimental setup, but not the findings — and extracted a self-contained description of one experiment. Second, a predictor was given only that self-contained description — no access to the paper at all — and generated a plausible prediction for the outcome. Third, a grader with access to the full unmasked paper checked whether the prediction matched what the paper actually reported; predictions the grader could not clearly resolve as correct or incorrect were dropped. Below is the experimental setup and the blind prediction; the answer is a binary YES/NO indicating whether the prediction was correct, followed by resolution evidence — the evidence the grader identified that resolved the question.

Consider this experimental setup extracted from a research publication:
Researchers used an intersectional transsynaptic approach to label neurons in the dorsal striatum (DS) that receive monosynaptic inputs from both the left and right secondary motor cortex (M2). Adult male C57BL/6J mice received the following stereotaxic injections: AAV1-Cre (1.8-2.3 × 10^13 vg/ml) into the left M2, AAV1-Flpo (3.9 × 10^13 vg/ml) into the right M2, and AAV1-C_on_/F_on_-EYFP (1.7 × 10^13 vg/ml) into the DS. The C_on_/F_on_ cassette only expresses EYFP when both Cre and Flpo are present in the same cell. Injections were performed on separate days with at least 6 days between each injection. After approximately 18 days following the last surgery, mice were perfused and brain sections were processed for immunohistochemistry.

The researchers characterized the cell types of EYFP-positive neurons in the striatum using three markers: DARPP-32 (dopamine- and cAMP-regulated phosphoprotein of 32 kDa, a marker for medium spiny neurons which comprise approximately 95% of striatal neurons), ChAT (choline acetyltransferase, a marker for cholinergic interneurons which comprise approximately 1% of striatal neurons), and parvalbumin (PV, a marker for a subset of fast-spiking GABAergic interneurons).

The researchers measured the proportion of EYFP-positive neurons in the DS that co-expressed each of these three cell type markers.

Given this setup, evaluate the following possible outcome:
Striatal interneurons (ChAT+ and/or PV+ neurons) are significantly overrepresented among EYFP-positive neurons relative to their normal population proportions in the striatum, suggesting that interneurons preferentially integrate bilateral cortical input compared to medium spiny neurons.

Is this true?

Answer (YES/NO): YES